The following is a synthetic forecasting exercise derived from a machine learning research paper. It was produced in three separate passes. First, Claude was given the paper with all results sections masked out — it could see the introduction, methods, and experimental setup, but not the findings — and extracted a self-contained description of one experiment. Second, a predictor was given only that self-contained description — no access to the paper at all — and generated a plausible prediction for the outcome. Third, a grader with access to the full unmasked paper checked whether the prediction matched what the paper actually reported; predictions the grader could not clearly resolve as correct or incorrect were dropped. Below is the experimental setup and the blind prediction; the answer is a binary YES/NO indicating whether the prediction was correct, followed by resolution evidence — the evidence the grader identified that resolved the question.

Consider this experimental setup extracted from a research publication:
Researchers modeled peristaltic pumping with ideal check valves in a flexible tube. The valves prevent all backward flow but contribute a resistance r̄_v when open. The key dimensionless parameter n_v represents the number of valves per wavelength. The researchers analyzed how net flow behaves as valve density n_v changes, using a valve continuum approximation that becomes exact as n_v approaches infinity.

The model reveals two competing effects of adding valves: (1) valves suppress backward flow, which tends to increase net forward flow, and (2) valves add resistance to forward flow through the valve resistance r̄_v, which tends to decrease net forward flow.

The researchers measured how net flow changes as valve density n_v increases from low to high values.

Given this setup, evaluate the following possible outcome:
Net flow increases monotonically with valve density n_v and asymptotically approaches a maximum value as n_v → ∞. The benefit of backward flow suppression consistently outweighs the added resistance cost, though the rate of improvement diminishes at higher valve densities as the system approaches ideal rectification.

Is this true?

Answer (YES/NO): NO